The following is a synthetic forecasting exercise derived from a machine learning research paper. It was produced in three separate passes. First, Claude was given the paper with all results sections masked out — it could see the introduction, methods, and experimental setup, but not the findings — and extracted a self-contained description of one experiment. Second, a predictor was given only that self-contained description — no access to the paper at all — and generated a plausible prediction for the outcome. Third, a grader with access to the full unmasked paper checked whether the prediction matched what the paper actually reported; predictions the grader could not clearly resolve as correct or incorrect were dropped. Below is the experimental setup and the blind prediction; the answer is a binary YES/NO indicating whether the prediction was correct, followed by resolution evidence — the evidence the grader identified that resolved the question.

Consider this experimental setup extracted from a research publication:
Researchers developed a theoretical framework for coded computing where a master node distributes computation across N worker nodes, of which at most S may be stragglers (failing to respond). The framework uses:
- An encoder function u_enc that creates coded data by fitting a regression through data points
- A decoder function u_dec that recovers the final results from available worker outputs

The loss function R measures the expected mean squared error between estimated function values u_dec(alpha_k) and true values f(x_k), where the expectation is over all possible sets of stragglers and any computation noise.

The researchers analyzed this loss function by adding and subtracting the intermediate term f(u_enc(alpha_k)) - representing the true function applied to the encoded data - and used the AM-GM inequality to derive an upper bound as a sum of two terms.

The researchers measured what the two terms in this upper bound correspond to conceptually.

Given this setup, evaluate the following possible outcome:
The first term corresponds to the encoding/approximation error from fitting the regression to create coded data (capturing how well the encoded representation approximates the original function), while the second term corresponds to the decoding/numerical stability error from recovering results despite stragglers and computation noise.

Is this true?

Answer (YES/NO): NO